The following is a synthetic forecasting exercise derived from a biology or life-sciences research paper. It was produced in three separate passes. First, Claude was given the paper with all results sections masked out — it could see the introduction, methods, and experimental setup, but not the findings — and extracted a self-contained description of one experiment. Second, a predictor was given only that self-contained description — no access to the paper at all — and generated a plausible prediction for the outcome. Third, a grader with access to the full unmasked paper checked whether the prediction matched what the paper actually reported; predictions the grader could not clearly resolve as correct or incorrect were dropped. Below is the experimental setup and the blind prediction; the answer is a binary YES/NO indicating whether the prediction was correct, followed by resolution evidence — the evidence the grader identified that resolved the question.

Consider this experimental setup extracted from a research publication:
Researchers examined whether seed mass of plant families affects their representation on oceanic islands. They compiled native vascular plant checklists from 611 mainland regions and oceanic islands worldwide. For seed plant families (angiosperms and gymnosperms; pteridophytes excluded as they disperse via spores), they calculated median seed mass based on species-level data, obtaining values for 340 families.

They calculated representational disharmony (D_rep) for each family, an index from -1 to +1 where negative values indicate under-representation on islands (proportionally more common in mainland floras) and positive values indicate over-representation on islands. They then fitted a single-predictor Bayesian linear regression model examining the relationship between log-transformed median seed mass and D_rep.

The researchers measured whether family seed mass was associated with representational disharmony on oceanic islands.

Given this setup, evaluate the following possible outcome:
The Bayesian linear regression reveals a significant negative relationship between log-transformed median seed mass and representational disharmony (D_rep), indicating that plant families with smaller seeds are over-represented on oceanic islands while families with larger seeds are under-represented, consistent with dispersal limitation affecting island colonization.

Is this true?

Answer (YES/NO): NO